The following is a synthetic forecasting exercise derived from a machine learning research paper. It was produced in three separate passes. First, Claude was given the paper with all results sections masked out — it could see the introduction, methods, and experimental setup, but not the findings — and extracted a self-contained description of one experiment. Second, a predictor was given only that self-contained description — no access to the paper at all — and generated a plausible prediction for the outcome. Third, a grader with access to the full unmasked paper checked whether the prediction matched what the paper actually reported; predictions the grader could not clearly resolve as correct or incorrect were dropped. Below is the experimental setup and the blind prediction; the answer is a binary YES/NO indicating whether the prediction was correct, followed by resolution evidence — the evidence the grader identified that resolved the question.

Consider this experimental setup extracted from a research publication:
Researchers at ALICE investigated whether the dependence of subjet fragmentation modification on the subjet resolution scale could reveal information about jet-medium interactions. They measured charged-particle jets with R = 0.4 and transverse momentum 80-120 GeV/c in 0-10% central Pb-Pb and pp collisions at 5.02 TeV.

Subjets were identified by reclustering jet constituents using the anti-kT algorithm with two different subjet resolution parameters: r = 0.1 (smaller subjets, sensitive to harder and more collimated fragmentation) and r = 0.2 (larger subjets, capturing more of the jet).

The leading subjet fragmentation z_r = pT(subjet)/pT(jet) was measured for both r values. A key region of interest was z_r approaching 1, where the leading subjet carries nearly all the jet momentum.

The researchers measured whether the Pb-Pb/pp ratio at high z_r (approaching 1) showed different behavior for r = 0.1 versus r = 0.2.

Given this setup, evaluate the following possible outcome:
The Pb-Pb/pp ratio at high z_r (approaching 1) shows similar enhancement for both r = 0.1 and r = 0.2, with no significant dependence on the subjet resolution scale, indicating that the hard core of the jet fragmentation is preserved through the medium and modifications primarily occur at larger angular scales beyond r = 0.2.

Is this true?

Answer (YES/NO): NO